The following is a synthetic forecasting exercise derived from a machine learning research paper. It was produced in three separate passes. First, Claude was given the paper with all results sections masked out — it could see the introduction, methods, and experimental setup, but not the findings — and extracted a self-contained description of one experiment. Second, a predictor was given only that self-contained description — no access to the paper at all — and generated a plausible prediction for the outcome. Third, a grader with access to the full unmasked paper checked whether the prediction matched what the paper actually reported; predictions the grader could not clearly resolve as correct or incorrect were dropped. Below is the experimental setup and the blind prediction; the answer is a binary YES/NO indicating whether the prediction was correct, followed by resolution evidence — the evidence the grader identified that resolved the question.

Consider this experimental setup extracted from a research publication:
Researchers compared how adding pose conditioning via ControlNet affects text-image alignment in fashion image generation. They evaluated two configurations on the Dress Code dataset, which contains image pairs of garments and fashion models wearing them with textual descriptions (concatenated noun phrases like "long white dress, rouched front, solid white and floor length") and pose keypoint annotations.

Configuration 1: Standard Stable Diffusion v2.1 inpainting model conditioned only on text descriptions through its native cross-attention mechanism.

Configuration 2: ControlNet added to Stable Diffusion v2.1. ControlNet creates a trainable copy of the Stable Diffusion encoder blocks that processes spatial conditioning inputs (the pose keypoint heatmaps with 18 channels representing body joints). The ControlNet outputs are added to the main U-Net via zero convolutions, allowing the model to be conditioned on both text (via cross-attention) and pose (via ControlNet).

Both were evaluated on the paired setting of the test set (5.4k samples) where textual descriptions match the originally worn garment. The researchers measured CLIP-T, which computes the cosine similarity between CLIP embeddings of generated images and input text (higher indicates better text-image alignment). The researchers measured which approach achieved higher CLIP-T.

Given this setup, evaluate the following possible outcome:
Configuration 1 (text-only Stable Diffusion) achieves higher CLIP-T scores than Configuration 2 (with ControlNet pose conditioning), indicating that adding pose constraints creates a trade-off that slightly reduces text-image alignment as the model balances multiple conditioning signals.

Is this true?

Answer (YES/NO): YES